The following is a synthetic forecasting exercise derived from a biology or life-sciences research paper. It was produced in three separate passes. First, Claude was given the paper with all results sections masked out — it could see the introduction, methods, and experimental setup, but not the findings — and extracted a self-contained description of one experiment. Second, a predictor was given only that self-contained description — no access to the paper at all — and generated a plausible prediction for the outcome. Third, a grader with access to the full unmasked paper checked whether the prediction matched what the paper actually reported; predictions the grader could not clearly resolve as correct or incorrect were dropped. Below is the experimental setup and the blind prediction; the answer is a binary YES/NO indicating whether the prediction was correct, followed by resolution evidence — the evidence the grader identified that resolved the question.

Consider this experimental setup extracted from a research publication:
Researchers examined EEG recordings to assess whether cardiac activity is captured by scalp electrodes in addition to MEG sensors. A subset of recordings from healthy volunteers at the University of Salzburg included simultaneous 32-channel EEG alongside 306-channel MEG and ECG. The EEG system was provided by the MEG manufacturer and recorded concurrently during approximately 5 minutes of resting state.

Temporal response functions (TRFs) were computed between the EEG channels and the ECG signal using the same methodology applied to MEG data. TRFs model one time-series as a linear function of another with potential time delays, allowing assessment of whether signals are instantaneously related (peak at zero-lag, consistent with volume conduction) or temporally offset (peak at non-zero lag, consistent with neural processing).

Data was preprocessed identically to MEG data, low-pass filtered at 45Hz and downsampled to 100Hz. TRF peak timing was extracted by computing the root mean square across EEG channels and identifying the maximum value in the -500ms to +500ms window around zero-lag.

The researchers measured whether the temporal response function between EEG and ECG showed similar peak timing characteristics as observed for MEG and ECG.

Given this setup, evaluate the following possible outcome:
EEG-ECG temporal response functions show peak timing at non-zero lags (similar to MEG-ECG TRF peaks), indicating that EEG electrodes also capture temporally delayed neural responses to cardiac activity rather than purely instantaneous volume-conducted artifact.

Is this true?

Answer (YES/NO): NO